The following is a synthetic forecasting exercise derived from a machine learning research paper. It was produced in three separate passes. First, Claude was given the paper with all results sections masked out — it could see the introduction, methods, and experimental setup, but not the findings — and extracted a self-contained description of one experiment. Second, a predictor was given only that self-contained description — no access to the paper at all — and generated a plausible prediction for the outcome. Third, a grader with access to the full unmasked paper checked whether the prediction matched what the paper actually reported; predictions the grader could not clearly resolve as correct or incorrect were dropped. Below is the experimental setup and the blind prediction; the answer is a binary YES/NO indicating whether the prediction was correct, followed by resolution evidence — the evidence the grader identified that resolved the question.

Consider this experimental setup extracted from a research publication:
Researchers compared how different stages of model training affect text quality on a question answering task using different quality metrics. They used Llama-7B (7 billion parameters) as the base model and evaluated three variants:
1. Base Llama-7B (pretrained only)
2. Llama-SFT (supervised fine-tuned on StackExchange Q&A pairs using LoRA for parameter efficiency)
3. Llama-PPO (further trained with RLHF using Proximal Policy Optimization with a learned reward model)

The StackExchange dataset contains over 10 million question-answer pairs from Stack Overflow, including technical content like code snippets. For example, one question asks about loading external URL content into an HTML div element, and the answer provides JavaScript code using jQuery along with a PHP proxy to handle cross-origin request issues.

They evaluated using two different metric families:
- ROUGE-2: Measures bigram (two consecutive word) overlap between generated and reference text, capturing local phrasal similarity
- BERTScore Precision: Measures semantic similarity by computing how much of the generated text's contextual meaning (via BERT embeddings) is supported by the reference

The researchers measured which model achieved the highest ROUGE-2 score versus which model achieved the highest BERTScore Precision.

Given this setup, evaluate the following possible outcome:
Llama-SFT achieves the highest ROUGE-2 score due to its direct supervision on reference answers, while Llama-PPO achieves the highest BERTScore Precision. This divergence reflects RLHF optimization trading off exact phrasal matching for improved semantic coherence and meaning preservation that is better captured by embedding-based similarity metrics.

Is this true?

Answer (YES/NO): NO